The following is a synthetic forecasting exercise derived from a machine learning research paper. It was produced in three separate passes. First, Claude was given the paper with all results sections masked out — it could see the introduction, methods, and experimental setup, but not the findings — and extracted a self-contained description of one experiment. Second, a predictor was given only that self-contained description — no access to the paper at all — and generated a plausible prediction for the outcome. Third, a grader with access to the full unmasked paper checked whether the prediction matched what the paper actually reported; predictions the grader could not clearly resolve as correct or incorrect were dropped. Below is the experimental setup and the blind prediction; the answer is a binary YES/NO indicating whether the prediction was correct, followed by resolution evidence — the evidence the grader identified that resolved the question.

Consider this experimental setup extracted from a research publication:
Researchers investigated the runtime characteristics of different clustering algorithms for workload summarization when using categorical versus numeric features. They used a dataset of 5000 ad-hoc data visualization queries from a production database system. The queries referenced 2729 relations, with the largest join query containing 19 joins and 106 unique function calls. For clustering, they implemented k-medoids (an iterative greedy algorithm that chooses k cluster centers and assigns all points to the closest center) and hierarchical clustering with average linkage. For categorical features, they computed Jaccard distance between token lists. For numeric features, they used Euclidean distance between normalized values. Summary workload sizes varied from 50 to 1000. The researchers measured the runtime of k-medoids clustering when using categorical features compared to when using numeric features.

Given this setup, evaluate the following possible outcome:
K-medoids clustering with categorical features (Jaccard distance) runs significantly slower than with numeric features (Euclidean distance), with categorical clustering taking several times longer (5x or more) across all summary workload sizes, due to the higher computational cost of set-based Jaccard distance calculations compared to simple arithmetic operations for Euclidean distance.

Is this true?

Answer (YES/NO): YES